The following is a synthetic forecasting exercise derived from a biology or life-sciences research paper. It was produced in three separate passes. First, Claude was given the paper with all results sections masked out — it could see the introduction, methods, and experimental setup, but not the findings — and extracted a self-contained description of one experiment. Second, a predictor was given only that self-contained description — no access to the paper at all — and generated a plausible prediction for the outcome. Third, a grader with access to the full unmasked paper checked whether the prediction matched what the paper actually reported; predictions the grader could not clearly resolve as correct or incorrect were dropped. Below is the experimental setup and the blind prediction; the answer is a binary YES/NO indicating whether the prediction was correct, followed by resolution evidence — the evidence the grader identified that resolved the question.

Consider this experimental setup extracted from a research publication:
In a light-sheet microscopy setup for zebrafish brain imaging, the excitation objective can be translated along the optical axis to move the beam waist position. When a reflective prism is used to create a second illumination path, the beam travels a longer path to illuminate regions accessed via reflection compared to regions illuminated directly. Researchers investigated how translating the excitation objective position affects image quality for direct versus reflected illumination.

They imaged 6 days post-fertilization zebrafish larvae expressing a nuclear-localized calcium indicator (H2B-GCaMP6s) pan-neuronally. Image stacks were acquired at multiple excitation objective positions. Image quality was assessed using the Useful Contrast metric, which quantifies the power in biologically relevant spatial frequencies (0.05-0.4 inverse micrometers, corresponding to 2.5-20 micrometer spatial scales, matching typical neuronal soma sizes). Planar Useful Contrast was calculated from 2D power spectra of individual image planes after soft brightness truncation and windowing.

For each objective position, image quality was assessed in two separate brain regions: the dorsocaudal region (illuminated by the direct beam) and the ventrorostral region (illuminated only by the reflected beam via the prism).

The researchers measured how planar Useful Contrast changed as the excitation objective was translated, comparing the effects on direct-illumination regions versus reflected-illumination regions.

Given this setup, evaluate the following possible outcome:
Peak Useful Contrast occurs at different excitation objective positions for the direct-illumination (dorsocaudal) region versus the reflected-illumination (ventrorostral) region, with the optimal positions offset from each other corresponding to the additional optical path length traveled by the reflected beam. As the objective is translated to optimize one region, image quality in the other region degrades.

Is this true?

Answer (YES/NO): YES